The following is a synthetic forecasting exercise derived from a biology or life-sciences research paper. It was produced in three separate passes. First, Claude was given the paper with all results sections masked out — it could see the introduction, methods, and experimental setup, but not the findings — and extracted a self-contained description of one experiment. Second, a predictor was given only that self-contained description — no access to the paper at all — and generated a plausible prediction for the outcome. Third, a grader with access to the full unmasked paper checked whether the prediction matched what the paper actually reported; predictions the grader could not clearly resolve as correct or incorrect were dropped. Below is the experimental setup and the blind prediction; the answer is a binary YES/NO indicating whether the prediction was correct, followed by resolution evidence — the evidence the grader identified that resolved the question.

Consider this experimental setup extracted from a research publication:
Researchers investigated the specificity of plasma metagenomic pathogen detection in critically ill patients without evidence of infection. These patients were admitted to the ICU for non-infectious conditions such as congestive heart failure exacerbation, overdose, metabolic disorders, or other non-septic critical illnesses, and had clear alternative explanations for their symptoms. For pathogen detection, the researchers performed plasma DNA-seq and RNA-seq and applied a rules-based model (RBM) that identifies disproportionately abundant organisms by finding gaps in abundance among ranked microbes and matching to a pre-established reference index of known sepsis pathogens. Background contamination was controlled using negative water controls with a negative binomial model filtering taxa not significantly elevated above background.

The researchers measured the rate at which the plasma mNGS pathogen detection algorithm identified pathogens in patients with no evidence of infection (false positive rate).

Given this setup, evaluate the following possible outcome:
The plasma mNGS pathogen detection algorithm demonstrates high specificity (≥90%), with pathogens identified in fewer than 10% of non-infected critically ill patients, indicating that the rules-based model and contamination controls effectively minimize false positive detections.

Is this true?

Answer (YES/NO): NO